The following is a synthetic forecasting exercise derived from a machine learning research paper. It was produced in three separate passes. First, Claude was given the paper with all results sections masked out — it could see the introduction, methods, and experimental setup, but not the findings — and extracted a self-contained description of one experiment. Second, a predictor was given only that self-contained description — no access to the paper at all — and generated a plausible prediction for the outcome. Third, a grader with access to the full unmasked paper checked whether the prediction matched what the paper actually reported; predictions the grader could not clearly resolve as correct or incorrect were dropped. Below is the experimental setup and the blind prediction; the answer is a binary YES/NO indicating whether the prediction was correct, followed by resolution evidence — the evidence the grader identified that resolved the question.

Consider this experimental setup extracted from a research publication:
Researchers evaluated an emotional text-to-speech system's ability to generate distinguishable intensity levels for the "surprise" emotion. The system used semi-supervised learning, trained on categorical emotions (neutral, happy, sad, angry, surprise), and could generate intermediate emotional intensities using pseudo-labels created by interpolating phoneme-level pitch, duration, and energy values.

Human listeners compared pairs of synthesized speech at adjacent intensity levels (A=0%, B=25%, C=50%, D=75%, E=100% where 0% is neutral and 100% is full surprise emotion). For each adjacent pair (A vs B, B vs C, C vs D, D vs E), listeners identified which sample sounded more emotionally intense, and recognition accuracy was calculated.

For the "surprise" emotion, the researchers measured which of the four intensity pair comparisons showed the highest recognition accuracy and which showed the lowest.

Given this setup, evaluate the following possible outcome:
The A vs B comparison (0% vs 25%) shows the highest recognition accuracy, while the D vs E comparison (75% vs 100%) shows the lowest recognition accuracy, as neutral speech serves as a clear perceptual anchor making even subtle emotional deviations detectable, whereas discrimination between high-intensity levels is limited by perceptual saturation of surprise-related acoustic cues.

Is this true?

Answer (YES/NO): NO